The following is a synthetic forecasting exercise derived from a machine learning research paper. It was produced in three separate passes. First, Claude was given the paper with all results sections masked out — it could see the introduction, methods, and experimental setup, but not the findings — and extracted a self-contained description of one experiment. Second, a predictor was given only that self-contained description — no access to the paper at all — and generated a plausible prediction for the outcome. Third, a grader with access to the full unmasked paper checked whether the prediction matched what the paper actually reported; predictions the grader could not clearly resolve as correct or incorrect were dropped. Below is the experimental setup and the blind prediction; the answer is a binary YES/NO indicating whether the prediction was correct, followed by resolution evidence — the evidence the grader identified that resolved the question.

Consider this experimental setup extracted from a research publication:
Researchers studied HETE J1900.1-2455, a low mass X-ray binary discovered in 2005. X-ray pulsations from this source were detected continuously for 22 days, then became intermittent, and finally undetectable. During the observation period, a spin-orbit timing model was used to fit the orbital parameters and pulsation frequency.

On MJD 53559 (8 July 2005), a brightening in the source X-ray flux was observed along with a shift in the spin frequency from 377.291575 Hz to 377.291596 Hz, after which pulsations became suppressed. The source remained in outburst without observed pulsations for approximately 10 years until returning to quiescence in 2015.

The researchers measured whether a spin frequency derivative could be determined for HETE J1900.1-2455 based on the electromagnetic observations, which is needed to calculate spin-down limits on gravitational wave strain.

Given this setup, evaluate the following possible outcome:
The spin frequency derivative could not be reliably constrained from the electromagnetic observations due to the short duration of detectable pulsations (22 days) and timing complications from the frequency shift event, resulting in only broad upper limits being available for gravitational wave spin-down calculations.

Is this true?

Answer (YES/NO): NO